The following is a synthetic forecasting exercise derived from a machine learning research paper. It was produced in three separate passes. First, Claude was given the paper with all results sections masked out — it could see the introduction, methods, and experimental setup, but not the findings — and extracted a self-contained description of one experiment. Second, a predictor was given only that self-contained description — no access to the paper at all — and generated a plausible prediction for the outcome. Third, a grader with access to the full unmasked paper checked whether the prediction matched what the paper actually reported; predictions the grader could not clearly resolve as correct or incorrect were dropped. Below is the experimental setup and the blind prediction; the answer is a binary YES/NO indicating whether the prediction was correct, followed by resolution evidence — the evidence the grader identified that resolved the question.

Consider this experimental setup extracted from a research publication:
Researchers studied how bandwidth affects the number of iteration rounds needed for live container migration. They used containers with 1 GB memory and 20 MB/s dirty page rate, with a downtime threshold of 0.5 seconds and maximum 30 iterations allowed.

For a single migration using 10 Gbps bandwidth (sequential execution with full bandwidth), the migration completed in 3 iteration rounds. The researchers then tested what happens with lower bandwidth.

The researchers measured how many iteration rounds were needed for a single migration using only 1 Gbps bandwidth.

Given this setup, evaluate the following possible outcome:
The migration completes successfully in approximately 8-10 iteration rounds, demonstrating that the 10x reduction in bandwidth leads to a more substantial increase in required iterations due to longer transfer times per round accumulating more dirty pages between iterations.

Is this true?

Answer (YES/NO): NO